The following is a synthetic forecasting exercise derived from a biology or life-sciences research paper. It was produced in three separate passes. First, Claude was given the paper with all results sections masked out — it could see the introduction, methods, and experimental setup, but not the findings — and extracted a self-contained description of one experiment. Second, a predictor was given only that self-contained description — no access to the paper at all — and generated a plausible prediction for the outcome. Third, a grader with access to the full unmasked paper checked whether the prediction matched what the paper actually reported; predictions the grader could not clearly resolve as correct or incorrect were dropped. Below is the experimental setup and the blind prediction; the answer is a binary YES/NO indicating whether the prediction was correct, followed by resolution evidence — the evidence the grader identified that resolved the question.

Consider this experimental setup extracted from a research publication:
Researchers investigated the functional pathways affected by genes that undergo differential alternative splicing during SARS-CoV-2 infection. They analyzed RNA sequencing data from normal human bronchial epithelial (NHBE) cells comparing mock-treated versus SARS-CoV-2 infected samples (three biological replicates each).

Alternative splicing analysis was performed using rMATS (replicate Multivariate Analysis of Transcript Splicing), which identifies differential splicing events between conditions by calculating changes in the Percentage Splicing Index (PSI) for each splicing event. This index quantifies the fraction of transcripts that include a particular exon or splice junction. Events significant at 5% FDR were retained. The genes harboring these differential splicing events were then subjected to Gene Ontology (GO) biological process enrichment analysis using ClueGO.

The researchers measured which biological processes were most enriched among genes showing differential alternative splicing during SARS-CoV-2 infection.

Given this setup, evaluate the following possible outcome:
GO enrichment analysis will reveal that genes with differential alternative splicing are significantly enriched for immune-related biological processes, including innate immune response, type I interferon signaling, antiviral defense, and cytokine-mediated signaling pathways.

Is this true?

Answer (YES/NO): NO